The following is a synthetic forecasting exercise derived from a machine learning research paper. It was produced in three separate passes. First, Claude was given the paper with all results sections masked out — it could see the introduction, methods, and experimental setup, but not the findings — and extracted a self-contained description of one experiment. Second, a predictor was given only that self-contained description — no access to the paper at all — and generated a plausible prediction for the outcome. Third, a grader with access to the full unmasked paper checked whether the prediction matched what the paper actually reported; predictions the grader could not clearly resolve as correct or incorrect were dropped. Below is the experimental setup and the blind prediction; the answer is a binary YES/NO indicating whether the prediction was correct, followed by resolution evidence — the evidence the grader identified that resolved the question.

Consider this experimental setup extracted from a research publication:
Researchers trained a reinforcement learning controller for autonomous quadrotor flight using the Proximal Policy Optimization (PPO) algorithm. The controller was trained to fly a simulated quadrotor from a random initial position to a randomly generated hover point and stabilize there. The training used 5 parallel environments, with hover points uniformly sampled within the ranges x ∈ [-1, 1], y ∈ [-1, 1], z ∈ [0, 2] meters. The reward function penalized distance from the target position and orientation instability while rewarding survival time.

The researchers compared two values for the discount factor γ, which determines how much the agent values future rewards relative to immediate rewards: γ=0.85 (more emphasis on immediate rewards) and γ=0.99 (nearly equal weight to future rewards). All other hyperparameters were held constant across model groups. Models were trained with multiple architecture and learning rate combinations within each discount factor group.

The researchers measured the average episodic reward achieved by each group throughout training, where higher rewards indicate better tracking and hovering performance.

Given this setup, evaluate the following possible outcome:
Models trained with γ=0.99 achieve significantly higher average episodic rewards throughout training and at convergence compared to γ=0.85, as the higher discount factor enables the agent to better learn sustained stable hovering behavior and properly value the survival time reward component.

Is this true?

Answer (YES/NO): YES